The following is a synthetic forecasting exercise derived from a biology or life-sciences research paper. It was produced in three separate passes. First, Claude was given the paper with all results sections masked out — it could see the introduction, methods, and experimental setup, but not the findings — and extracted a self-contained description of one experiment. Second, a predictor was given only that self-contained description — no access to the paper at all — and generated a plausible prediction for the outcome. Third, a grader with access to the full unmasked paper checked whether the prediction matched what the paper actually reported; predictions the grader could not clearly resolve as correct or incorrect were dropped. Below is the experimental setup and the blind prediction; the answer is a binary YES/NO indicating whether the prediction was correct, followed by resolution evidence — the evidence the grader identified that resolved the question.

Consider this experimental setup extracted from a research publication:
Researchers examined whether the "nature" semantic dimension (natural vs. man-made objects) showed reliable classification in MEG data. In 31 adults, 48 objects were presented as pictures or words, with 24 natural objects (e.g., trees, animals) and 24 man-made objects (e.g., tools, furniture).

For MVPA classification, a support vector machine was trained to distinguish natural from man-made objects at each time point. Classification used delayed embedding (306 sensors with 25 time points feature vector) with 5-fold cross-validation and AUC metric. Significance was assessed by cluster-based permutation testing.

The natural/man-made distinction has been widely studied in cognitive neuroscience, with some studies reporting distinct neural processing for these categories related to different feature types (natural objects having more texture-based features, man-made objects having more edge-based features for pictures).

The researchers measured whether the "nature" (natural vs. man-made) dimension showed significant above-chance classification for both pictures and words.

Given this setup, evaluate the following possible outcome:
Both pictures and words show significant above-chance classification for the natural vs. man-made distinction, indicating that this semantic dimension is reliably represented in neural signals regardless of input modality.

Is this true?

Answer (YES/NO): NO